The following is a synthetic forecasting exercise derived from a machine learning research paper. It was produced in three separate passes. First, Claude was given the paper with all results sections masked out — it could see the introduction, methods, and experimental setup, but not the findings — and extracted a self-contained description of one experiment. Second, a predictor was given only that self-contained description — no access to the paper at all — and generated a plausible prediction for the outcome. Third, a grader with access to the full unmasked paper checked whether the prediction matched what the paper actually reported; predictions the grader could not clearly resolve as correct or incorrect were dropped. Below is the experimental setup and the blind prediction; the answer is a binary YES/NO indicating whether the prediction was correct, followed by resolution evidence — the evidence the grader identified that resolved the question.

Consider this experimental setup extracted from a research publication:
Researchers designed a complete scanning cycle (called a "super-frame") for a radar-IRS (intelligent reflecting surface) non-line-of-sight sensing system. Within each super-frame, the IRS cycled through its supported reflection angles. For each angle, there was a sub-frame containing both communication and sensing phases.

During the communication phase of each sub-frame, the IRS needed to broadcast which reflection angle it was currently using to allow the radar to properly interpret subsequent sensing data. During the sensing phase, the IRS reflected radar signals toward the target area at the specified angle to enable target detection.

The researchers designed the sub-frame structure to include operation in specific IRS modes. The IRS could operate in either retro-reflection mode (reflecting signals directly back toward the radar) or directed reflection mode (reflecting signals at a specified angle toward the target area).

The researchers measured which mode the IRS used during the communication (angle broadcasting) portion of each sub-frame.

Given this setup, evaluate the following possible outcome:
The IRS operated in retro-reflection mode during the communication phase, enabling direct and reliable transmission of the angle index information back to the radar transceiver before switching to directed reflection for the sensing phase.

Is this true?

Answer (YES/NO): YES